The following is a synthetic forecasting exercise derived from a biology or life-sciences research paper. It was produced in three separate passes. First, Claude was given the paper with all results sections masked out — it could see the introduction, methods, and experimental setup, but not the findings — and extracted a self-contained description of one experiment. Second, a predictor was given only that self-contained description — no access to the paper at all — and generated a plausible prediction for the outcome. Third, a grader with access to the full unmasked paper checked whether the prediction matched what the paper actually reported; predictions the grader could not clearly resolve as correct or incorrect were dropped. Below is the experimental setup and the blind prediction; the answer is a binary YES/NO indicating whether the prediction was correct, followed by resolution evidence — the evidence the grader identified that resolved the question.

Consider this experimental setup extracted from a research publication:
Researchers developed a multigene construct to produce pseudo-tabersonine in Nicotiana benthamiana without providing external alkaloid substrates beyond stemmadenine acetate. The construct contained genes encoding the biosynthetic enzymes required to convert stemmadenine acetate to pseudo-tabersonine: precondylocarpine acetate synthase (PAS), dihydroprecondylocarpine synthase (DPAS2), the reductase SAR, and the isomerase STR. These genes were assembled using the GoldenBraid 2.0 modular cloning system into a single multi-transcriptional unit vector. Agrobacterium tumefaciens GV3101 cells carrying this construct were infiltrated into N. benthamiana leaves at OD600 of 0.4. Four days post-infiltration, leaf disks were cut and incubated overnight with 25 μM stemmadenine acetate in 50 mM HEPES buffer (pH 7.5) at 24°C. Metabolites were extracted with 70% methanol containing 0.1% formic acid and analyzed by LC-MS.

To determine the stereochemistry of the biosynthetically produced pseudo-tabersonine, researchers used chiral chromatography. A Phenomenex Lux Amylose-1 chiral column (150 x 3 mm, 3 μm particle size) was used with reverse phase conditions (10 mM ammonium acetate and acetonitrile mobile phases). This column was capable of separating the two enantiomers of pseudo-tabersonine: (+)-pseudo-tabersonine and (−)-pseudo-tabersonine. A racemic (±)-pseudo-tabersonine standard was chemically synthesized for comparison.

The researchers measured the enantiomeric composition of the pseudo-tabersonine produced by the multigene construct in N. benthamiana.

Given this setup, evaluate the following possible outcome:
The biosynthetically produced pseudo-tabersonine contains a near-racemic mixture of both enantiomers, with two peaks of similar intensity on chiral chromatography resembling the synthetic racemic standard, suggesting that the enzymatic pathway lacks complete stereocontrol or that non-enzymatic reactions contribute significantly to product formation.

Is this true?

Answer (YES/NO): NO